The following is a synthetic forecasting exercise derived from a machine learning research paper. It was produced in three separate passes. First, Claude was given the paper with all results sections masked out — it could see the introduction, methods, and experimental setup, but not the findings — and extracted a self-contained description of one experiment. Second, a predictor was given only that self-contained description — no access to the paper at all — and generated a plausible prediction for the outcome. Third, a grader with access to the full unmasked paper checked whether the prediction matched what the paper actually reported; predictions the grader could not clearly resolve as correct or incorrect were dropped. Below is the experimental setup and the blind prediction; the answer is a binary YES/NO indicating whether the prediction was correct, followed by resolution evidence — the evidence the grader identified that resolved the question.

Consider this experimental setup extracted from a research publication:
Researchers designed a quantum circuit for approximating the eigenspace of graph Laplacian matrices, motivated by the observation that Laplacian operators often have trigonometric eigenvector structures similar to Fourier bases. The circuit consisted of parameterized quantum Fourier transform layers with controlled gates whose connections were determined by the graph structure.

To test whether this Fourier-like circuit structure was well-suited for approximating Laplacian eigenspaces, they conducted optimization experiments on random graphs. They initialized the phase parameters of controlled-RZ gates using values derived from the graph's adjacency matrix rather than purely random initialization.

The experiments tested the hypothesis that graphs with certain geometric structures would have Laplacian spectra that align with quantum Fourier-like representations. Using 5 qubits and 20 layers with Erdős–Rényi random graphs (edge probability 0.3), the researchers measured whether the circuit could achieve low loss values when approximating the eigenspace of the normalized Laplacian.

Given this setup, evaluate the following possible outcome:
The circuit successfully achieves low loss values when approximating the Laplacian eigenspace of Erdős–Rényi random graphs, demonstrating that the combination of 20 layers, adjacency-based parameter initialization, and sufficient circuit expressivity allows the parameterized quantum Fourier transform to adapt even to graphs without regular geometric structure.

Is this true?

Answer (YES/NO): YES